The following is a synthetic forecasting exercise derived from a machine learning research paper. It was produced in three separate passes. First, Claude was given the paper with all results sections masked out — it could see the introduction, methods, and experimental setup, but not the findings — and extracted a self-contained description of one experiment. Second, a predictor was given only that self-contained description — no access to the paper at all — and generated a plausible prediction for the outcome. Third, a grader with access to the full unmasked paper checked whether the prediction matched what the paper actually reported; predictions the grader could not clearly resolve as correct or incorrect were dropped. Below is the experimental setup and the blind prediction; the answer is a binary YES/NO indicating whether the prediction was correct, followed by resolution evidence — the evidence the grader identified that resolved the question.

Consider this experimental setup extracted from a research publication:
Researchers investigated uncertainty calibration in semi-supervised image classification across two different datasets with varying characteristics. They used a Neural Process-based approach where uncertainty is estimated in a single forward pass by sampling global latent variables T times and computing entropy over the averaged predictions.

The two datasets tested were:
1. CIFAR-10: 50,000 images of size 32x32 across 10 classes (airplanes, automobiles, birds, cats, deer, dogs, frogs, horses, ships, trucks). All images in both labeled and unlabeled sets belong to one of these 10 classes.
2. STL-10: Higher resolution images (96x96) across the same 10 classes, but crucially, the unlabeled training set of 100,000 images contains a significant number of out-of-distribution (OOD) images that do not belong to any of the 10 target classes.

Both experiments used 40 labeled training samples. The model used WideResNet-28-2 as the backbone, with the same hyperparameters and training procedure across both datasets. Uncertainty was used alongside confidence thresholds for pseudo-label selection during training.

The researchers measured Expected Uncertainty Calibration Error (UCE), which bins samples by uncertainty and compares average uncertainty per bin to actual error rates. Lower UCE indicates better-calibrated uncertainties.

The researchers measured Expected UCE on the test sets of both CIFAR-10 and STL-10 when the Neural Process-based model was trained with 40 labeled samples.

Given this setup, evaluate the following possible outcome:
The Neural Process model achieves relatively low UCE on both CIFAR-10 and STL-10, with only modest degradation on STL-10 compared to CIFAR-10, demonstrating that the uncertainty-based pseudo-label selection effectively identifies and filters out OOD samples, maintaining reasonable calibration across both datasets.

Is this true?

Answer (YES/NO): YES